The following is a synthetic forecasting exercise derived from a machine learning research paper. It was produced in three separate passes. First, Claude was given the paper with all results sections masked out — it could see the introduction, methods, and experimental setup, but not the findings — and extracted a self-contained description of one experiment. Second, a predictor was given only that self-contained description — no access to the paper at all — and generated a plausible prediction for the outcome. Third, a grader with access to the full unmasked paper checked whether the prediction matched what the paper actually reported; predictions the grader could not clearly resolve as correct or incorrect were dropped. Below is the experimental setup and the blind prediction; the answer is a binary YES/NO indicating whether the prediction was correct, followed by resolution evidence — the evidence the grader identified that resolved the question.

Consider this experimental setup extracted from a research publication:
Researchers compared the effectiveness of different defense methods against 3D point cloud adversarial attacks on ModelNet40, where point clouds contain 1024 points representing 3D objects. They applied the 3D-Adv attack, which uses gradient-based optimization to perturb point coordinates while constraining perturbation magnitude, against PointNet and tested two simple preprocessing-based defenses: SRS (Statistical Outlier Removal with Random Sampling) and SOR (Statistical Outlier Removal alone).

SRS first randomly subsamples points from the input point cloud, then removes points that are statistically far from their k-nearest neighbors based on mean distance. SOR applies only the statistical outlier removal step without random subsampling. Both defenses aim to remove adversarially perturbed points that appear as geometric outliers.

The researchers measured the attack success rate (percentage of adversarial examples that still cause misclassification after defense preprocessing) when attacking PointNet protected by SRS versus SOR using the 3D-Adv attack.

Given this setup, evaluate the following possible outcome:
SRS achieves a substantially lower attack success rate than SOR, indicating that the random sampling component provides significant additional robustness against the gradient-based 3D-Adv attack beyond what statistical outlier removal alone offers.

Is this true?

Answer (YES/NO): NO